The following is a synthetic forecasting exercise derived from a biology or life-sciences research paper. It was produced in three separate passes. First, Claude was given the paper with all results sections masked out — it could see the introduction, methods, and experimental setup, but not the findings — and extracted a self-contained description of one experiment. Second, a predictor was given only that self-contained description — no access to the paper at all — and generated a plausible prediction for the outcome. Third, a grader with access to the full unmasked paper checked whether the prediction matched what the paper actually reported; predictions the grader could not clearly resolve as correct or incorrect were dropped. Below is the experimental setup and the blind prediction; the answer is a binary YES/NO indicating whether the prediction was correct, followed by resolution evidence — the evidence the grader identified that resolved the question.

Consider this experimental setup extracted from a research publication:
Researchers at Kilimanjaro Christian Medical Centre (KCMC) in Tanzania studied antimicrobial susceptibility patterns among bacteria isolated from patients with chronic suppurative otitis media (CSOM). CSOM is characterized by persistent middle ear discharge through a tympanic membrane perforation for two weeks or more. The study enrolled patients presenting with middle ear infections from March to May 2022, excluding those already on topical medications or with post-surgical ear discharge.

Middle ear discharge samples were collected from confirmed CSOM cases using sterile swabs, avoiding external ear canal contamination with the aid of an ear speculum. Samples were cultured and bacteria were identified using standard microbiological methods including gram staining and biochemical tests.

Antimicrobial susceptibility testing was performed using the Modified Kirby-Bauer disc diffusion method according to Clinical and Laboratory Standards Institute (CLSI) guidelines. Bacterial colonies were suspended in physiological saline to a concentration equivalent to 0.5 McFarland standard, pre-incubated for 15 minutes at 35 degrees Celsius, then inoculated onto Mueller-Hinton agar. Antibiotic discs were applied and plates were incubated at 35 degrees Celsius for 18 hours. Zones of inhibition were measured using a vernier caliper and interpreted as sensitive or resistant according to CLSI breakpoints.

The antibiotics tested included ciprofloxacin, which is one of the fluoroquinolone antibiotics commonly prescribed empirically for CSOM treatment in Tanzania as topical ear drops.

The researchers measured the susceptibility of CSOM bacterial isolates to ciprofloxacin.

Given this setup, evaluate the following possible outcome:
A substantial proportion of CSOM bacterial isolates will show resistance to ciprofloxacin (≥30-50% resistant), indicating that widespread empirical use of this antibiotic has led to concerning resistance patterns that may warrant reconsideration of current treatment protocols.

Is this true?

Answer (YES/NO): NO